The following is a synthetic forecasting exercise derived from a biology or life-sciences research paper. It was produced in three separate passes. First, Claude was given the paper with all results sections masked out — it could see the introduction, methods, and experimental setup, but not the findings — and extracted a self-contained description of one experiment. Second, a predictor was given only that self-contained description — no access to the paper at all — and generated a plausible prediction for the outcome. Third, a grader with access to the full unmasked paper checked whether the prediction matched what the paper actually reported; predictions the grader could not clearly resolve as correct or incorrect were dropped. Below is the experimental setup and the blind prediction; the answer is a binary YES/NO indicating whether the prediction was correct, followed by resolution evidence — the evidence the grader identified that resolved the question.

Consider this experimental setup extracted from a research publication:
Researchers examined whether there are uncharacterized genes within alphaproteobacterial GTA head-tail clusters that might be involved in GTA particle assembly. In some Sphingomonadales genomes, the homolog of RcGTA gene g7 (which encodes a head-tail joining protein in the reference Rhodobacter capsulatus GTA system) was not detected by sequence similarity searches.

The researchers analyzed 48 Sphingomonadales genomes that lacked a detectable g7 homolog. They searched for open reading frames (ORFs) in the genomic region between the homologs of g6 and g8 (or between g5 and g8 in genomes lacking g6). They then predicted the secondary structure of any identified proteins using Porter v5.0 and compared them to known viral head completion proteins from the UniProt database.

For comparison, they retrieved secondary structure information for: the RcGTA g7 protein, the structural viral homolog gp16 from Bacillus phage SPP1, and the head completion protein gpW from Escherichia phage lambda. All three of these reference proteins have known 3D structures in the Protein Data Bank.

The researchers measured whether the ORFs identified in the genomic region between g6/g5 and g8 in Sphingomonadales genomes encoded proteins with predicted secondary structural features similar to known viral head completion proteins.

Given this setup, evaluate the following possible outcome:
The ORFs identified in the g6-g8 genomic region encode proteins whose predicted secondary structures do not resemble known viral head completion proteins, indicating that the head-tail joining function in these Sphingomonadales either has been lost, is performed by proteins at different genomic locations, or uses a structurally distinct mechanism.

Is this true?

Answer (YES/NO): NO